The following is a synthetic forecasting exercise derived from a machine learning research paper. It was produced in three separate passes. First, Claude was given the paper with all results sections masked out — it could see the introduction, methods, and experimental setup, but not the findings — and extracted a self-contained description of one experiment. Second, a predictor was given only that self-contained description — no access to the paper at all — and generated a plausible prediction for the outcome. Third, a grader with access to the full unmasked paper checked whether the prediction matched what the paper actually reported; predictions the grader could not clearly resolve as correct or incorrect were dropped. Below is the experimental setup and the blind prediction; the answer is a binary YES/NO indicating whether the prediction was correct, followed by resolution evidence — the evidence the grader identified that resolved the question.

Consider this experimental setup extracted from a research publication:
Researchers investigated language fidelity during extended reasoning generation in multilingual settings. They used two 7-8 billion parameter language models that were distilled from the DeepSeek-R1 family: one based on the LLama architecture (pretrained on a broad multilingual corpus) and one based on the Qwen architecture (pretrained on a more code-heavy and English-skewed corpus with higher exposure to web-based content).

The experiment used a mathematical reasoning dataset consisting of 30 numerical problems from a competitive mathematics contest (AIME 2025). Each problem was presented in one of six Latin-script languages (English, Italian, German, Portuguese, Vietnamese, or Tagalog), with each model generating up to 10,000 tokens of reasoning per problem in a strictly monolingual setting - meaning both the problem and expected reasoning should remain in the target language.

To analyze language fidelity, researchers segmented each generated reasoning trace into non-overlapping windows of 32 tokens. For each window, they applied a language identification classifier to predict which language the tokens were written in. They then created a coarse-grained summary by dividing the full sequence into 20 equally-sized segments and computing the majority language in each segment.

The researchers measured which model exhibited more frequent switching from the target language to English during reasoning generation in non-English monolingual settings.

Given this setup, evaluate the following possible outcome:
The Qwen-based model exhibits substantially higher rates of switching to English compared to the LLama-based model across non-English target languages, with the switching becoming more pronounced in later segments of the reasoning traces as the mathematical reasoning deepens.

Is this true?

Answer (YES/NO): NO